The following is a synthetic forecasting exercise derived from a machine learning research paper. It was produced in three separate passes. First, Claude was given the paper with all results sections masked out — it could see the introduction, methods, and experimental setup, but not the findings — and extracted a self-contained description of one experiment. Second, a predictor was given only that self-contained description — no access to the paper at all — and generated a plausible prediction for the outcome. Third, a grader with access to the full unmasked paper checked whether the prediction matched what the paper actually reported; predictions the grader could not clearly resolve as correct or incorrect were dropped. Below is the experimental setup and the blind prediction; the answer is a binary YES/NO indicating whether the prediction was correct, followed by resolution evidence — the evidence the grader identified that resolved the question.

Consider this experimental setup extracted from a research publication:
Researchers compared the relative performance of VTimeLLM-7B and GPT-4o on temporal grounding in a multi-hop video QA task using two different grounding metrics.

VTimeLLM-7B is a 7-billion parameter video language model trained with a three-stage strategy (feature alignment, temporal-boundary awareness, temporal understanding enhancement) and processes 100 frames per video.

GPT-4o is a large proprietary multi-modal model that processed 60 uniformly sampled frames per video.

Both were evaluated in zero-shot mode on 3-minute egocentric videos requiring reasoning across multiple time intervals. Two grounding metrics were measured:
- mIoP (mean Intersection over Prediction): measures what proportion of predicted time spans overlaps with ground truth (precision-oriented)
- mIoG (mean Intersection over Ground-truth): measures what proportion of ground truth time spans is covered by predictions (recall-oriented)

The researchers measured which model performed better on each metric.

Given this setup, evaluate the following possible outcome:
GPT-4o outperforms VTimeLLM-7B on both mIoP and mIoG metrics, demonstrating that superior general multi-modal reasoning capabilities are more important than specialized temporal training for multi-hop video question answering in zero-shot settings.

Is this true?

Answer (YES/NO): NO